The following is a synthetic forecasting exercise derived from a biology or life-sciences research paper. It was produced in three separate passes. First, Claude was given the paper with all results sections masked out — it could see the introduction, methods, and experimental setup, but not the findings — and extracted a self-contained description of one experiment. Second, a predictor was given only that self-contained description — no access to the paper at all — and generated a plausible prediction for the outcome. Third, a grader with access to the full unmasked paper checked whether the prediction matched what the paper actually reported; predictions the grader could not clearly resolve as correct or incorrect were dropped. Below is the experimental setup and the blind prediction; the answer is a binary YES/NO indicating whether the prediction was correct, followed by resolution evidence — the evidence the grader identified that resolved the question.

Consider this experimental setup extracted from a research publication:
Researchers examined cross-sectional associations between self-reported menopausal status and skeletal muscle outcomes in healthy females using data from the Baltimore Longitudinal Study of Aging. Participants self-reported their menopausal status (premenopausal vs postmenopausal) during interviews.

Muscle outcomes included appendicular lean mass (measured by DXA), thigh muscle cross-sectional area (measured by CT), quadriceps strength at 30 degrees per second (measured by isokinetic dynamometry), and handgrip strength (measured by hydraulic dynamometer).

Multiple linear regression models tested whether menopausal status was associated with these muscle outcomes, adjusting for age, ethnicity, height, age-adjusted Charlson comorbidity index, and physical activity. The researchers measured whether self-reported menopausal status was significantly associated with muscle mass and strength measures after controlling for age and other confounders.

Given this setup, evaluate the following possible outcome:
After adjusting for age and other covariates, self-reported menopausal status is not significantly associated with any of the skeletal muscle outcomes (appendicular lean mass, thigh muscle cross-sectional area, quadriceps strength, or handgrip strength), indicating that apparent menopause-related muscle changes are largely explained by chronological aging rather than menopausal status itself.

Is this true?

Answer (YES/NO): NO